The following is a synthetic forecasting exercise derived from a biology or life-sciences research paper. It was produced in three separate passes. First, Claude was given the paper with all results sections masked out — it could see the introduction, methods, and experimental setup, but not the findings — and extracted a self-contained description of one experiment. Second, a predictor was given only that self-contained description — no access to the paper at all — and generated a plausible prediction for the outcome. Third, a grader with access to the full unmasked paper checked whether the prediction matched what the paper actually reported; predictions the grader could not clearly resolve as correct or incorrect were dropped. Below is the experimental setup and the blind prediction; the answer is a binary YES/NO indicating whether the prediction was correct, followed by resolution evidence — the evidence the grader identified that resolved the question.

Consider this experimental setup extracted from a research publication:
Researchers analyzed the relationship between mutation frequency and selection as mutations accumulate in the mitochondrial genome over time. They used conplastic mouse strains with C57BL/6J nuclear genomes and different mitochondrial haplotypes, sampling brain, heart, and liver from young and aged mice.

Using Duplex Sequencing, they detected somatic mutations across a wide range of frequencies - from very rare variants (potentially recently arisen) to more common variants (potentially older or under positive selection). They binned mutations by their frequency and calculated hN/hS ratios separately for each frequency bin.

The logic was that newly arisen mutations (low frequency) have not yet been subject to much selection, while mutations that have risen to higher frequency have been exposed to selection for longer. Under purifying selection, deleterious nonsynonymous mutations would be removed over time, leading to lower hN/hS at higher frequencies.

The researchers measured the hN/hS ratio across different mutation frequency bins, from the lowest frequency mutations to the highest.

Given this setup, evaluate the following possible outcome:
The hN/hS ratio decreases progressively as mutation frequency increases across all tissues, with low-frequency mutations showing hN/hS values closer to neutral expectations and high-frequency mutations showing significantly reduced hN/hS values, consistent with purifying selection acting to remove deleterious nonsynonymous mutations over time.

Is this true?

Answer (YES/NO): NO